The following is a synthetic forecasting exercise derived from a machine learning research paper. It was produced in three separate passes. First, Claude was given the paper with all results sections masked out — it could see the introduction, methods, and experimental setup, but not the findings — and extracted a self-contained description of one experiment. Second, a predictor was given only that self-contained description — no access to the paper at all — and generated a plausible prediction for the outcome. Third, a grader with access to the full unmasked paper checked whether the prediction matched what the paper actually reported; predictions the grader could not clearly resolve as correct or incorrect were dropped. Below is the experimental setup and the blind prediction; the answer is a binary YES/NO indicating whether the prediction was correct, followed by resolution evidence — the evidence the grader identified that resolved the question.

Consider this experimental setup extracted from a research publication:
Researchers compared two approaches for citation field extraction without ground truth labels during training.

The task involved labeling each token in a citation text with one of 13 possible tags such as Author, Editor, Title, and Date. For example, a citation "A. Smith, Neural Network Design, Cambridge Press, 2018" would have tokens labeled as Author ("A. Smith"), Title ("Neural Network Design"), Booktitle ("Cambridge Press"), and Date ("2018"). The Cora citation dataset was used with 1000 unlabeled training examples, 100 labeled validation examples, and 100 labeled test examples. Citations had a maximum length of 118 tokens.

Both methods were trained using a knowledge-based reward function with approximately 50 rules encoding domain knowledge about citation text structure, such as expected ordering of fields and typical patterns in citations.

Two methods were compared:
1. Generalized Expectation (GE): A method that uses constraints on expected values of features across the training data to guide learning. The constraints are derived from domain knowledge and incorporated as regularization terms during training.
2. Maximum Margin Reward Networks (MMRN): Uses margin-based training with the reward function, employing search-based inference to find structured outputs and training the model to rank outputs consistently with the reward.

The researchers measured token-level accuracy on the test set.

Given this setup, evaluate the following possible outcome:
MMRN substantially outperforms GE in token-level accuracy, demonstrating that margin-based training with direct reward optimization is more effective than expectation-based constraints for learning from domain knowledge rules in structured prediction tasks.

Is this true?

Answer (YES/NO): NO